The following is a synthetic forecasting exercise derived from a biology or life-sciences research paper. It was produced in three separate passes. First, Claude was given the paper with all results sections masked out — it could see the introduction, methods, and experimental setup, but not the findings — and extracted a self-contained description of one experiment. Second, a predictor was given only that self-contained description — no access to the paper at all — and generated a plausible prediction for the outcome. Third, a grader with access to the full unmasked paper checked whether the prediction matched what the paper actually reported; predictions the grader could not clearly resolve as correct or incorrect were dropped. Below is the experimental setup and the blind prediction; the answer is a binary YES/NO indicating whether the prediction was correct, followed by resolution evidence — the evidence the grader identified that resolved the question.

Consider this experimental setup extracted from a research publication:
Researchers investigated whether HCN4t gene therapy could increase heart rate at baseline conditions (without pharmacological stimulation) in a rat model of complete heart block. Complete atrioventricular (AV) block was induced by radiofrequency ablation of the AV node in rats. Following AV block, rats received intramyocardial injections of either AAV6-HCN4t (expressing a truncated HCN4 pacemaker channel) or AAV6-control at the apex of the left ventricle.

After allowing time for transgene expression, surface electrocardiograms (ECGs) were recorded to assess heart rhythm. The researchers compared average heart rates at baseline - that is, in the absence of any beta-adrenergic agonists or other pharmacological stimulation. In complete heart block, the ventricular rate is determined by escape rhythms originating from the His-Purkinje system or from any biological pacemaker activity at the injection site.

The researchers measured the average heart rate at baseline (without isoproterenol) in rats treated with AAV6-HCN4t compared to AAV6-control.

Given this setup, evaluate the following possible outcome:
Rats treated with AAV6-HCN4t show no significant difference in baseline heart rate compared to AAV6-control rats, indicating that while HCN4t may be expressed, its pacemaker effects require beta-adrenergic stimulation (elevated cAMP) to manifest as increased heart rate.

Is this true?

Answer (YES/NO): YES